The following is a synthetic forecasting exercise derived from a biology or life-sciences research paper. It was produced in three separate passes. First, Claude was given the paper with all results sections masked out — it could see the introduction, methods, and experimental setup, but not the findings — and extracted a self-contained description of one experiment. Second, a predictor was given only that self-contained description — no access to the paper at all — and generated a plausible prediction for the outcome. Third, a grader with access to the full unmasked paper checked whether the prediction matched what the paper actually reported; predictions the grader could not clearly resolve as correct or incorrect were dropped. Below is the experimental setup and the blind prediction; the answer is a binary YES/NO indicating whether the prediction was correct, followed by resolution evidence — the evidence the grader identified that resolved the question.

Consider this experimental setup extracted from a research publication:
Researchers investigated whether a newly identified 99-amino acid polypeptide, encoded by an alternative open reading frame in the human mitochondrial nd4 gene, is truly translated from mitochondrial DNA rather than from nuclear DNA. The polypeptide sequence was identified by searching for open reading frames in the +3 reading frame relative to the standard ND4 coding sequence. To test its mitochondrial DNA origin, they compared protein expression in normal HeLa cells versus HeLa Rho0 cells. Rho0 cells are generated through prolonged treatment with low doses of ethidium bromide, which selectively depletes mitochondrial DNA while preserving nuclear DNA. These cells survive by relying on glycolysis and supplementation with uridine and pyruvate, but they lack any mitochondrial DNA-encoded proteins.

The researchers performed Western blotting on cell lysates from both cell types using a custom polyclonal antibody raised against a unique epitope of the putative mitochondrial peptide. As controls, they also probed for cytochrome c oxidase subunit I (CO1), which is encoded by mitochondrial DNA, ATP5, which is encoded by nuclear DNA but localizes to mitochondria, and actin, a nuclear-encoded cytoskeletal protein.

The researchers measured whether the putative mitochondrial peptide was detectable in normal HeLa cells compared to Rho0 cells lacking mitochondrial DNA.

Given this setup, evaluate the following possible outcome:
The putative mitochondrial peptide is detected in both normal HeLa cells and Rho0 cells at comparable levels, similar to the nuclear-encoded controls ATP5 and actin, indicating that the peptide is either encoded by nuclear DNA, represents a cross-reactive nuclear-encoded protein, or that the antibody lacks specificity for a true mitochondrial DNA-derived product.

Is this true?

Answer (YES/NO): NO